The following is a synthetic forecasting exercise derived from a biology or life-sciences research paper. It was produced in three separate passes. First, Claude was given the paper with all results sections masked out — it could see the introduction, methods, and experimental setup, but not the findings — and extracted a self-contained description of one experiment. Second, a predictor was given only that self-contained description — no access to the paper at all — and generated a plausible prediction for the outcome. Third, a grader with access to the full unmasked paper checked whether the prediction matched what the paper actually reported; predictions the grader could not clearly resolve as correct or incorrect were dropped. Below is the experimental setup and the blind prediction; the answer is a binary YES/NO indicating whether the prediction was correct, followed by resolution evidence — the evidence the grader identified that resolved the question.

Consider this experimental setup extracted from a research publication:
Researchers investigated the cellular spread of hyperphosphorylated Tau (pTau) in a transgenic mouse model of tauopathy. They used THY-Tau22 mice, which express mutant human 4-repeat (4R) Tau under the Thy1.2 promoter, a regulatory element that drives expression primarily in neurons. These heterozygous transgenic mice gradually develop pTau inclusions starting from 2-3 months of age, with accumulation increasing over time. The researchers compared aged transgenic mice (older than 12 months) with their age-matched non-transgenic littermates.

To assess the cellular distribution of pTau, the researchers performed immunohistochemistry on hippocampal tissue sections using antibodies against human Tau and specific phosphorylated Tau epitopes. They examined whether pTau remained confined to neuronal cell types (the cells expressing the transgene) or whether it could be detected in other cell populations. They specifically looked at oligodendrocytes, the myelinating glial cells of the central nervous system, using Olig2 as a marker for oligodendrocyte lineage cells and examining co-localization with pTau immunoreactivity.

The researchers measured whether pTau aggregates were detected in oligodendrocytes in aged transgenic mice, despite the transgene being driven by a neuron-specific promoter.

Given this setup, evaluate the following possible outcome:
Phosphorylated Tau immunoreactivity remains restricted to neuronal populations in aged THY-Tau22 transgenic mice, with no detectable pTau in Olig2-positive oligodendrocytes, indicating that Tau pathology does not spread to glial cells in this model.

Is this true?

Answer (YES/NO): NO